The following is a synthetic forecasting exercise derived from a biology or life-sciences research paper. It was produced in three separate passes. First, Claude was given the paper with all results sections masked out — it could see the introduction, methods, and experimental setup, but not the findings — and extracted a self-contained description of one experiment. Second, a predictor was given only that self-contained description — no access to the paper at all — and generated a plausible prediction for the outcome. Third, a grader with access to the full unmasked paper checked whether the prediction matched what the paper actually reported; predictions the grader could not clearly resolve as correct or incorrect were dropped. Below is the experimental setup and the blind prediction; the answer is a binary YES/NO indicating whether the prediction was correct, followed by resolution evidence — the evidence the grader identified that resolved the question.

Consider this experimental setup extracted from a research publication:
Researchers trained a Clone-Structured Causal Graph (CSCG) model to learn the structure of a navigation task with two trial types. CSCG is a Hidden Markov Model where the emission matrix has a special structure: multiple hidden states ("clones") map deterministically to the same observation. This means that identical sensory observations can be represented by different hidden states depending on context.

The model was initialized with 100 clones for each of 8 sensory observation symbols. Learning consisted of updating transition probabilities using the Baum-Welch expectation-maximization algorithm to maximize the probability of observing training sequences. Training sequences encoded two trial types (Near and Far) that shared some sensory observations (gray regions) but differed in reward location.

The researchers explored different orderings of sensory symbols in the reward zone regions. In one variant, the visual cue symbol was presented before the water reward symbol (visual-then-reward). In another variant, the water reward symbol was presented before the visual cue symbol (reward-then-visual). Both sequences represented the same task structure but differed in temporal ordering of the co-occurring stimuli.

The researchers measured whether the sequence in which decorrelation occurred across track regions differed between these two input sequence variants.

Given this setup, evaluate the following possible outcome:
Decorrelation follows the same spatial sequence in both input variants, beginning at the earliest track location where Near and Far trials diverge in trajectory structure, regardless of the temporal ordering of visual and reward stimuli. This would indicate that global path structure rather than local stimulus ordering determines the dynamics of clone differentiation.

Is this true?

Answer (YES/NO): NO